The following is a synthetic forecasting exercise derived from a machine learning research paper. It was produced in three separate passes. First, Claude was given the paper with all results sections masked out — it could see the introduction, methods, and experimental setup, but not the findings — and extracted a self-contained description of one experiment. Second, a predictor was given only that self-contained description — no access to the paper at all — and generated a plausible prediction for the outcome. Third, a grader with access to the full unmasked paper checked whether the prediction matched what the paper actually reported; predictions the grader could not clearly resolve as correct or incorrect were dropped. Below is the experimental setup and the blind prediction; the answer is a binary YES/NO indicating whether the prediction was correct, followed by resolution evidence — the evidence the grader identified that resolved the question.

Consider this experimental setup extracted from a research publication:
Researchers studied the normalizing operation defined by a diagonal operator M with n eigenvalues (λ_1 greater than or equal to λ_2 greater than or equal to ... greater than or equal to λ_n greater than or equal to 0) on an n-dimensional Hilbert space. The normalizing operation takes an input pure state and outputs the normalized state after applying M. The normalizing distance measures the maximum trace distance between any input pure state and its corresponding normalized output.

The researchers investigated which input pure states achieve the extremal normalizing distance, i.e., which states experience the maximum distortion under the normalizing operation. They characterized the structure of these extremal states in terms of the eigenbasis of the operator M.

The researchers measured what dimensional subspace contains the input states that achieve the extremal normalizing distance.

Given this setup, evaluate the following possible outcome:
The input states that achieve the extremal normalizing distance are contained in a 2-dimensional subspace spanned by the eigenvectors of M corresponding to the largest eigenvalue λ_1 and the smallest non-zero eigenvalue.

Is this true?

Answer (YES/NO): YES